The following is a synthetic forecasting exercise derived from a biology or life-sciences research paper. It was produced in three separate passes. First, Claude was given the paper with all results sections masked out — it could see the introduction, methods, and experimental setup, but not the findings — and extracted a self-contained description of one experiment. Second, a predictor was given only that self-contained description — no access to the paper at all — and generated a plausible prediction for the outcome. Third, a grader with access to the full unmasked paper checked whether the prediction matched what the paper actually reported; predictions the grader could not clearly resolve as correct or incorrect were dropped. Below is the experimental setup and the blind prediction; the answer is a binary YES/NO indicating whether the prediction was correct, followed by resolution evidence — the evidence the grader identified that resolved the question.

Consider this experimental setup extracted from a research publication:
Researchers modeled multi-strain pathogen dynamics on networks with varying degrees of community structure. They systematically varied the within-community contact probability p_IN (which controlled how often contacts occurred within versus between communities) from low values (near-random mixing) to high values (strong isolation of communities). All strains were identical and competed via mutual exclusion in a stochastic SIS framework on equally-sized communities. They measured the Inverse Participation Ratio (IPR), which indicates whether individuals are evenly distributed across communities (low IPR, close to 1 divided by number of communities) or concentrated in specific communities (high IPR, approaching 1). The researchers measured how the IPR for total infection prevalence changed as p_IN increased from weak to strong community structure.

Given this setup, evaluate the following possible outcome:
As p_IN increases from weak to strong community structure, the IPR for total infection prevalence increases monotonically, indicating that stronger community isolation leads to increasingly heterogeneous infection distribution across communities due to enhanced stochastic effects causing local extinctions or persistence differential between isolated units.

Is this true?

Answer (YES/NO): NO